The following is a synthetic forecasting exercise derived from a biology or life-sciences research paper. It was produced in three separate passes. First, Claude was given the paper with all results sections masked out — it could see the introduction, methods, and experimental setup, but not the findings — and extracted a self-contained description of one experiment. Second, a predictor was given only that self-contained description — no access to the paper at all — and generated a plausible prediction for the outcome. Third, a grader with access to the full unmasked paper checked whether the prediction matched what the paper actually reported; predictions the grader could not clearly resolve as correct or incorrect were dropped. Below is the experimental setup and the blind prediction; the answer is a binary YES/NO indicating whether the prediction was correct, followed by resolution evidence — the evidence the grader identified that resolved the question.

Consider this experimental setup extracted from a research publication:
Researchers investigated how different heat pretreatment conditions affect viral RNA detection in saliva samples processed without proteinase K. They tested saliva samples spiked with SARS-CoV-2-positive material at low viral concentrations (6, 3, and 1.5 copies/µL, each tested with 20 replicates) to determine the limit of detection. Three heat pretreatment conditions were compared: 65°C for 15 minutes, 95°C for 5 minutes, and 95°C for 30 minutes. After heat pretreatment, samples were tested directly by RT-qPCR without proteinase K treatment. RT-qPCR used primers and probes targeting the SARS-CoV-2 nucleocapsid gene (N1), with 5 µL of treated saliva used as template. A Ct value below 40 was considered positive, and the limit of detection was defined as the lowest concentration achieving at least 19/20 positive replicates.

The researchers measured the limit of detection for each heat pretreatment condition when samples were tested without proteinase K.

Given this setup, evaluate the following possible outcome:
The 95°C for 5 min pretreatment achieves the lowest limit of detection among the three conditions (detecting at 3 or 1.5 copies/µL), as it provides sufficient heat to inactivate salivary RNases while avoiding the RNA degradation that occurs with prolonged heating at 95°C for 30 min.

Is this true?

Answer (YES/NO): NO